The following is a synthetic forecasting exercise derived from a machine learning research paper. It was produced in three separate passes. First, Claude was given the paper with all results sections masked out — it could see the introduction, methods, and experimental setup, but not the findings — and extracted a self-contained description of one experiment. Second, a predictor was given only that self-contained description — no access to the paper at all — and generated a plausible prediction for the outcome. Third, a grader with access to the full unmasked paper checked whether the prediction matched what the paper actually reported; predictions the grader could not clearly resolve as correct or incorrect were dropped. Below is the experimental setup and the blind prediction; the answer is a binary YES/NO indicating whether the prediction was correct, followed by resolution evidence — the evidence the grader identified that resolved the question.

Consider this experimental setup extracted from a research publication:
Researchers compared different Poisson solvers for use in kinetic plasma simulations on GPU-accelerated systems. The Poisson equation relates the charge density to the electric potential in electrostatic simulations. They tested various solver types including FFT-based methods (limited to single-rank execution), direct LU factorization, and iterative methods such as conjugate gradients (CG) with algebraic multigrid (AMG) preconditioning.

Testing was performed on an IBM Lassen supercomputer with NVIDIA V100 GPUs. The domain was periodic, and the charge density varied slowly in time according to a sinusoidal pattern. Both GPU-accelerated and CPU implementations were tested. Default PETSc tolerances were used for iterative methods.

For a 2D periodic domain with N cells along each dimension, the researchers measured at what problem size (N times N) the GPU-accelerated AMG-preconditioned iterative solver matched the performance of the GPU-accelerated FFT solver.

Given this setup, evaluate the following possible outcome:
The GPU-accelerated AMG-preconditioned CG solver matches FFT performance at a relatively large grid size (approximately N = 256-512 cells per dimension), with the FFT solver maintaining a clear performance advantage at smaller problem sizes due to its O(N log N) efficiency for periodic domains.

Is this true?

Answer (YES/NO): NO